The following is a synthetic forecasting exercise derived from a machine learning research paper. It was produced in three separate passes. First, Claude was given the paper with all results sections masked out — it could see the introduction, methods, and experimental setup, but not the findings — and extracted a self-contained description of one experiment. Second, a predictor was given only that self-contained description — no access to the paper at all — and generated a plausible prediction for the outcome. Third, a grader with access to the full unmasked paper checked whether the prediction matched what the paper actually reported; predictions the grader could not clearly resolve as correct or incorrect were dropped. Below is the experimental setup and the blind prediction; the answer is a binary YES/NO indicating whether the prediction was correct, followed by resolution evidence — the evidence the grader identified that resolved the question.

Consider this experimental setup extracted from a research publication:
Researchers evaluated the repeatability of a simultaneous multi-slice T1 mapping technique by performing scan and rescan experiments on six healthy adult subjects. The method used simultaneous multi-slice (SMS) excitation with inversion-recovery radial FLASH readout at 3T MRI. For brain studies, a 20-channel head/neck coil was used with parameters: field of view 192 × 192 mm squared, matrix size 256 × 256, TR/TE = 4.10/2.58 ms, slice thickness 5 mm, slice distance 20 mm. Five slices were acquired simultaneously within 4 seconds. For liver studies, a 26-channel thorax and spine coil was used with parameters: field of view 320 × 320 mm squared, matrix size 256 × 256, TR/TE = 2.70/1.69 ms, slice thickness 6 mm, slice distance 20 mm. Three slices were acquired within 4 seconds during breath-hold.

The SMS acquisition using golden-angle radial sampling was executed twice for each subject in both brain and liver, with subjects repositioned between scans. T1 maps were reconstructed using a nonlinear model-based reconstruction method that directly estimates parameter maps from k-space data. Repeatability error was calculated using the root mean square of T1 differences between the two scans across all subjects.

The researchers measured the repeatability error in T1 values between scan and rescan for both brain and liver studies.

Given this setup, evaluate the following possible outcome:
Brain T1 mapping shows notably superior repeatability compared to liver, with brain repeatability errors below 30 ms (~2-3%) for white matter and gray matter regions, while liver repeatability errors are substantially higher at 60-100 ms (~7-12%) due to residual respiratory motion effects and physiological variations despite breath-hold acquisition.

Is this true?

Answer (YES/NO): NO